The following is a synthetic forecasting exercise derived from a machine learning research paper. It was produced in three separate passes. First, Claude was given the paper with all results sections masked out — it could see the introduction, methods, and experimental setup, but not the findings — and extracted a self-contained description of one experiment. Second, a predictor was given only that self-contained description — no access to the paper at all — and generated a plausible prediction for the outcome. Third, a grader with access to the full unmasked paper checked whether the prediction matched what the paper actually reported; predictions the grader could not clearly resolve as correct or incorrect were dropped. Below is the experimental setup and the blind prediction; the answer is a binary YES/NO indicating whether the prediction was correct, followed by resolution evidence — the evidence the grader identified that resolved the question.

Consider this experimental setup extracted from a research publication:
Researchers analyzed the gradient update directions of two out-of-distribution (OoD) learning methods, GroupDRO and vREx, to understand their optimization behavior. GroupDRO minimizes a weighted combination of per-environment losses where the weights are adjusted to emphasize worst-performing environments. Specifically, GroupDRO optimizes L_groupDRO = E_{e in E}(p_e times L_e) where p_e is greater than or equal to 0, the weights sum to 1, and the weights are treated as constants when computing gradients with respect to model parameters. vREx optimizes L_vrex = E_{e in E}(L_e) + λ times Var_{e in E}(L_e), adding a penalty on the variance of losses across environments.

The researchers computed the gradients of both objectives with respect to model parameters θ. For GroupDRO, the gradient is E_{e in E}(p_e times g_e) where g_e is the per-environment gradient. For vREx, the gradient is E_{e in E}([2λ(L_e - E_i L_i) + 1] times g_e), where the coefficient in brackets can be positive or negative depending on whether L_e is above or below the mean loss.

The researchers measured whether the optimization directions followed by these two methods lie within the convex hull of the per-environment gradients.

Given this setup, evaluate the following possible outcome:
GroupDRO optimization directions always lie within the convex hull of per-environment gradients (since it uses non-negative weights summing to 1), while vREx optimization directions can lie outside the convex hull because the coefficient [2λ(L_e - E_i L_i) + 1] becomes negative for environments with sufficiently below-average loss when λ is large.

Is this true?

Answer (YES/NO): YES